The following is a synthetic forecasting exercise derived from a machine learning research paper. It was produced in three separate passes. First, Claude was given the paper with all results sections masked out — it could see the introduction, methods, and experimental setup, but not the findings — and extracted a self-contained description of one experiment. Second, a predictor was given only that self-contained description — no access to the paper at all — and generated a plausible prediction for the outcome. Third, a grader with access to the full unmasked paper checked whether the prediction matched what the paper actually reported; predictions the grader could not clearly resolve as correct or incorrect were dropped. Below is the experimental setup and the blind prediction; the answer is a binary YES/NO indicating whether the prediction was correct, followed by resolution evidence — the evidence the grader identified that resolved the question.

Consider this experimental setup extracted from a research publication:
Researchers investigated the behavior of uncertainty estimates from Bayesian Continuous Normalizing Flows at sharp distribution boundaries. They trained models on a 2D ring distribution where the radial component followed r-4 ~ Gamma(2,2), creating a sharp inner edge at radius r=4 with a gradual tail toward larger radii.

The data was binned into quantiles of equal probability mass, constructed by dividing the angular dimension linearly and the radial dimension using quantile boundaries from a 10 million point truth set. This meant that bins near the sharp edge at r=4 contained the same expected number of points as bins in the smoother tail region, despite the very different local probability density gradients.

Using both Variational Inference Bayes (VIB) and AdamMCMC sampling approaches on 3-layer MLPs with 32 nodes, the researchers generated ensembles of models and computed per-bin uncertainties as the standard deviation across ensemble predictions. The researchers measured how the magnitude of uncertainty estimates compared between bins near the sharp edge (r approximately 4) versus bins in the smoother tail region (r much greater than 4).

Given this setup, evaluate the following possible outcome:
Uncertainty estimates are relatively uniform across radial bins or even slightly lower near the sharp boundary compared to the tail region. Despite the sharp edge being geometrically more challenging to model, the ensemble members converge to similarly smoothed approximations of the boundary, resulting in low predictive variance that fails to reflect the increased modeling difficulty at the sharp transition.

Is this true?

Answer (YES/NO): NO